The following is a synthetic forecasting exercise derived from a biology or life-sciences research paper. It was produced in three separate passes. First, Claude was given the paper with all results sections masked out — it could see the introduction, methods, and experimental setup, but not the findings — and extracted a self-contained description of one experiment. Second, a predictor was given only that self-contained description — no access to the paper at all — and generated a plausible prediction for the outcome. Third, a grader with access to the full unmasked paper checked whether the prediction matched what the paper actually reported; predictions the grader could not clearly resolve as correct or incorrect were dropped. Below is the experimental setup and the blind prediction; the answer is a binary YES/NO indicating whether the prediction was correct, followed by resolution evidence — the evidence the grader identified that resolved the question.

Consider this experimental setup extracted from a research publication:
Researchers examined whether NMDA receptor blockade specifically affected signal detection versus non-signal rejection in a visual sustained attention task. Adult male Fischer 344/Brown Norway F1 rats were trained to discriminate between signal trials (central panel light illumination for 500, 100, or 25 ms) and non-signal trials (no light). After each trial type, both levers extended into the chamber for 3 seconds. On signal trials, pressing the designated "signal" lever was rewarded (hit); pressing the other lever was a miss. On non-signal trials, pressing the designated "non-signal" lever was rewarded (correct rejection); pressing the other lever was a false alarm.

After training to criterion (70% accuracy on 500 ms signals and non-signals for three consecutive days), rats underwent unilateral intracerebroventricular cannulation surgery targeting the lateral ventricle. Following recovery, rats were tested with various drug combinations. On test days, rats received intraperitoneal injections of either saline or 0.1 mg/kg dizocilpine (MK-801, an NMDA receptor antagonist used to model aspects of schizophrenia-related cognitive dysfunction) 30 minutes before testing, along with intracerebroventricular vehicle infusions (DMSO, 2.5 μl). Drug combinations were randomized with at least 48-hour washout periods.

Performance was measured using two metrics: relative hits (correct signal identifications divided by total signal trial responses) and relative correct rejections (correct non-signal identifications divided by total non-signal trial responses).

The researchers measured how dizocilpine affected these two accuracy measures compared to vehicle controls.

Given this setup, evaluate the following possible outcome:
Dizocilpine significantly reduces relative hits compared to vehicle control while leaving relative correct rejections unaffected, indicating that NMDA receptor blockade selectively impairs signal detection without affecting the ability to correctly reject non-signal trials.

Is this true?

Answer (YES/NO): YES